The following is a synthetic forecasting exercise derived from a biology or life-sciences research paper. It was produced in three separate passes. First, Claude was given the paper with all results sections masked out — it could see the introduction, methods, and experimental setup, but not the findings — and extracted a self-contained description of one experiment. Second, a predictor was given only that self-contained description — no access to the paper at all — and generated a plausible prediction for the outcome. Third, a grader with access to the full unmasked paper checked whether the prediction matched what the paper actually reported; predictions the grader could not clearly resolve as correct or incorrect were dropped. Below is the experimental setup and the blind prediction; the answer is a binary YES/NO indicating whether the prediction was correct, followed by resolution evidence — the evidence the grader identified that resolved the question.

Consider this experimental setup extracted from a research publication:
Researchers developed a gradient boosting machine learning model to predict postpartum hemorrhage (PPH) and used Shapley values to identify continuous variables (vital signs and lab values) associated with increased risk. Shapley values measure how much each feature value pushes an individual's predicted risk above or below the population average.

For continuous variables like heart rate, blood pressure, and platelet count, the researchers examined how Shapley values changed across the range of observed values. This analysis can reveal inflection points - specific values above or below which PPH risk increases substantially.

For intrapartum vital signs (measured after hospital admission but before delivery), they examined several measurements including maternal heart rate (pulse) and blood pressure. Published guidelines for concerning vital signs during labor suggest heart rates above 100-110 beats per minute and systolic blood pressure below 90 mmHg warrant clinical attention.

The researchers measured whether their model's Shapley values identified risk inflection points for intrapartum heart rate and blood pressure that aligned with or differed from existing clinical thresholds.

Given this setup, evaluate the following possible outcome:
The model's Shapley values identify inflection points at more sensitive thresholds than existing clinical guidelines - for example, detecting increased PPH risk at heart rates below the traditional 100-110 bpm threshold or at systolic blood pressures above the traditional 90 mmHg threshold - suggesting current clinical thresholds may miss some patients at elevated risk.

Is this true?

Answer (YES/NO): NO